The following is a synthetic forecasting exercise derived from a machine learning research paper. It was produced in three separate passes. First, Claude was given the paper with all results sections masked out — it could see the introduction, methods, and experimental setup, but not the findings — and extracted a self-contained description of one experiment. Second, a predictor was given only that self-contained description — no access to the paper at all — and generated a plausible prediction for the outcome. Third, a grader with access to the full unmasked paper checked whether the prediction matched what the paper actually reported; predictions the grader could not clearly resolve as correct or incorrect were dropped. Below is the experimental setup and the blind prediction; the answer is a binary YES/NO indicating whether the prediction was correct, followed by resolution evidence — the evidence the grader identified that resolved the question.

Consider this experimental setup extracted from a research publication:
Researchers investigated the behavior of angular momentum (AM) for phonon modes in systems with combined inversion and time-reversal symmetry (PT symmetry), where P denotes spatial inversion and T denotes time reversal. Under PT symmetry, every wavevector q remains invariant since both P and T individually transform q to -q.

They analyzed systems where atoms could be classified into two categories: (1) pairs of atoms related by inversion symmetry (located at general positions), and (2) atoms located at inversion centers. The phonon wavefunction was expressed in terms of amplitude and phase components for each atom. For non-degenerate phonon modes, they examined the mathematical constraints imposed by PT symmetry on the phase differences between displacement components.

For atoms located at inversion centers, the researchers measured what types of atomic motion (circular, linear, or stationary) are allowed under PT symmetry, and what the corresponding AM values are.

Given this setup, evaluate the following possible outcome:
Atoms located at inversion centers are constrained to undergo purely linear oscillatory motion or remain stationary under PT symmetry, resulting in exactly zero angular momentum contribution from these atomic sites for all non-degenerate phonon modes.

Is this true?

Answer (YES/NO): YES